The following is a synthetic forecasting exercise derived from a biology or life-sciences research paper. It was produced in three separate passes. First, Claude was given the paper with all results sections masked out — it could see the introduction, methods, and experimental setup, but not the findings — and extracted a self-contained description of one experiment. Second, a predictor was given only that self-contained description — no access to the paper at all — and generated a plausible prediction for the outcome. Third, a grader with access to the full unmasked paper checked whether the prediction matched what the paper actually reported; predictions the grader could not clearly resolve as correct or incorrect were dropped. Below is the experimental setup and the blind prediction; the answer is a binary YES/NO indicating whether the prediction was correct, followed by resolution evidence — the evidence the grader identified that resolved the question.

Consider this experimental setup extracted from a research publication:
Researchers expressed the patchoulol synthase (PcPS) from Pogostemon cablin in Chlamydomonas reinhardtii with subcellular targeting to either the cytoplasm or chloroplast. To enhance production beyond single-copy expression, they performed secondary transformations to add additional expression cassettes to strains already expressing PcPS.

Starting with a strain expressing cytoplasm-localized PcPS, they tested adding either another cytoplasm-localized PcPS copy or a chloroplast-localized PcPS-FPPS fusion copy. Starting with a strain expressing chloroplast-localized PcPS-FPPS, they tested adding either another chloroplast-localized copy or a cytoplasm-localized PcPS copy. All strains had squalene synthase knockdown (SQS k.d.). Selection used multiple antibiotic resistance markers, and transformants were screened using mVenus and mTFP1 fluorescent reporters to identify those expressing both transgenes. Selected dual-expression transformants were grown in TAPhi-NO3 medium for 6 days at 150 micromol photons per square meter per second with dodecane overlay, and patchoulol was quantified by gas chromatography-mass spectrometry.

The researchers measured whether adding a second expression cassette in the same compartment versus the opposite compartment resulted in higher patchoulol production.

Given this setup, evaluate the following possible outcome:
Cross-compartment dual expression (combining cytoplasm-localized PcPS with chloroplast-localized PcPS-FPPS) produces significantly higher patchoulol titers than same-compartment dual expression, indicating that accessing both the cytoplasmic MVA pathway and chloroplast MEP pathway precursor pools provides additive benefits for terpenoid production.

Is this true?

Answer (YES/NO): NO